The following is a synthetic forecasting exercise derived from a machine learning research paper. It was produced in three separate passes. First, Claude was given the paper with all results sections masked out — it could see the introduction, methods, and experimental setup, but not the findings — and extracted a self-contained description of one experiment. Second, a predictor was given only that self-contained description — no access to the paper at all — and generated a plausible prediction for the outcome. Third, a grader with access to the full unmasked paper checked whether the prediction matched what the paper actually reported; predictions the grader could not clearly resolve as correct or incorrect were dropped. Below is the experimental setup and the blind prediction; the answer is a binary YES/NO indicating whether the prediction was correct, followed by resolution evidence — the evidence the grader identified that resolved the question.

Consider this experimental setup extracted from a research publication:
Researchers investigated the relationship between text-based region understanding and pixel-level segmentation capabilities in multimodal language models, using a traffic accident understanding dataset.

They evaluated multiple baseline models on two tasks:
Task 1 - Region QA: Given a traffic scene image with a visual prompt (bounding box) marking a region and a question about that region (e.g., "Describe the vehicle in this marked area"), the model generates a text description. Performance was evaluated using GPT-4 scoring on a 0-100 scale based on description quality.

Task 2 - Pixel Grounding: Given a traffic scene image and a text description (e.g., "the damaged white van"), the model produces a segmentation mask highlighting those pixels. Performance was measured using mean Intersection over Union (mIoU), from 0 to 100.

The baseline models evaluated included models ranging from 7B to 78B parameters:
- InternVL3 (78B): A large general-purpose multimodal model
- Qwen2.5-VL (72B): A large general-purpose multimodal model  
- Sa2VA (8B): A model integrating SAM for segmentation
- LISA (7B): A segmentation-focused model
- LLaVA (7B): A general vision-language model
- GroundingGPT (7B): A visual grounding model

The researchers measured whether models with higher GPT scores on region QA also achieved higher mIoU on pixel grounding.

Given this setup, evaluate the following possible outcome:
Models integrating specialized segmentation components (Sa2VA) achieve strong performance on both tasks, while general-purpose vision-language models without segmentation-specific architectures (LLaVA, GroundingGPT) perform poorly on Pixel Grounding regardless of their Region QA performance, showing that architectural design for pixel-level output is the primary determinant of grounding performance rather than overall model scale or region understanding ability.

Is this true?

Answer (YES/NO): NO